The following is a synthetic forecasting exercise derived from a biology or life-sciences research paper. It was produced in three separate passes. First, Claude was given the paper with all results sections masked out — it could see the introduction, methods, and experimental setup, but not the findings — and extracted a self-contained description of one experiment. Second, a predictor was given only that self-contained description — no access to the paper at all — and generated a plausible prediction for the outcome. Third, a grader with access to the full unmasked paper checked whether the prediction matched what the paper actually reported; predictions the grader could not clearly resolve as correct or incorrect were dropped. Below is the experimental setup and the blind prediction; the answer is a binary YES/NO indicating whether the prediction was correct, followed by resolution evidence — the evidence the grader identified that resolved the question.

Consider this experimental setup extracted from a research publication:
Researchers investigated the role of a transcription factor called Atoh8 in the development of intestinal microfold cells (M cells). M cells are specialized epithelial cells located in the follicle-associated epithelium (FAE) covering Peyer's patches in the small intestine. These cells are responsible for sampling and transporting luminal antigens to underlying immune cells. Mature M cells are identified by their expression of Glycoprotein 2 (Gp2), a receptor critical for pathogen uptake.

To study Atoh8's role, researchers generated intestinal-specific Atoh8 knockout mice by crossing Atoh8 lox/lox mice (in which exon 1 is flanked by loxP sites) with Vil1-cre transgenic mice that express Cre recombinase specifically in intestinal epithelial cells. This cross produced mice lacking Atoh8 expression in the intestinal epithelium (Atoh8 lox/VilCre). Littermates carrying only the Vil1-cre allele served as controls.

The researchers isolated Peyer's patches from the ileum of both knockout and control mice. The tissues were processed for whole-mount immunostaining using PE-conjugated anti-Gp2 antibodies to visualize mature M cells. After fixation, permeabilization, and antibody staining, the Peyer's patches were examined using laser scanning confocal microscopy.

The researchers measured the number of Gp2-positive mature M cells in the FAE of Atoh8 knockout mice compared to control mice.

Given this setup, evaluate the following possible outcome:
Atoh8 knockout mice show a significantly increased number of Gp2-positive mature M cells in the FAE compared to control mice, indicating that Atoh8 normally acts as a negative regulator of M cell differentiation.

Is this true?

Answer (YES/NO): YES